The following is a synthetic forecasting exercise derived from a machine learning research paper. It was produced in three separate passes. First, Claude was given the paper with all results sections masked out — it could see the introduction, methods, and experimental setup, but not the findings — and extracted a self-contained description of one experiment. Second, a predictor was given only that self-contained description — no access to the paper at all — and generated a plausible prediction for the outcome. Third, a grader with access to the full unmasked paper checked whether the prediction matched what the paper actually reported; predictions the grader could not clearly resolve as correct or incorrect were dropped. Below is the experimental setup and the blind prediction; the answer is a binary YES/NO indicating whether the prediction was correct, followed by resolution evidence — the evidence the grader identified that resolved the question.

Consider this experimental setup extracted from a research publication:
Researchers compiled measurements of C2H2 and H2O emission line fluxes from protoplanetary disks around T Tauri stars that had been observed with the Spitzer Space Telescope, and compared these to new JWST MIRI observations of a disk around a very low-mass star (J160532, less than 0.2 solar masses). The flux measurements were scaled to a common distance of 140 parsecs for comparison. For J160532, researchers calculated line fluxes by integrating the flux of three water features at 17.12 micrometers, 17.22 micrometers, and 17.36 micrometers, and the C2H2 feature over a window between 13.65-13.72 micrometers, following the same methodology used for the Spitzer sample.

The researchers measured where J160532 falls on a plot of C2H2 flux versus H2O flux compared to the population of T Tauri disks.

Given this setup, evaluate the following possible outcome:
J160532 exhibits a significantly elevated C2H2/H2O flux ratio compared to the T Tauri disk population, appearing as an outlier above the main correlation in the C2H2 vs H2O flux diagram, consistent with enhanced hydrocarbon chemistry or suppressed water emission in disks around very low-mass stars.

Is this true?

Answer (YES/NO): YES